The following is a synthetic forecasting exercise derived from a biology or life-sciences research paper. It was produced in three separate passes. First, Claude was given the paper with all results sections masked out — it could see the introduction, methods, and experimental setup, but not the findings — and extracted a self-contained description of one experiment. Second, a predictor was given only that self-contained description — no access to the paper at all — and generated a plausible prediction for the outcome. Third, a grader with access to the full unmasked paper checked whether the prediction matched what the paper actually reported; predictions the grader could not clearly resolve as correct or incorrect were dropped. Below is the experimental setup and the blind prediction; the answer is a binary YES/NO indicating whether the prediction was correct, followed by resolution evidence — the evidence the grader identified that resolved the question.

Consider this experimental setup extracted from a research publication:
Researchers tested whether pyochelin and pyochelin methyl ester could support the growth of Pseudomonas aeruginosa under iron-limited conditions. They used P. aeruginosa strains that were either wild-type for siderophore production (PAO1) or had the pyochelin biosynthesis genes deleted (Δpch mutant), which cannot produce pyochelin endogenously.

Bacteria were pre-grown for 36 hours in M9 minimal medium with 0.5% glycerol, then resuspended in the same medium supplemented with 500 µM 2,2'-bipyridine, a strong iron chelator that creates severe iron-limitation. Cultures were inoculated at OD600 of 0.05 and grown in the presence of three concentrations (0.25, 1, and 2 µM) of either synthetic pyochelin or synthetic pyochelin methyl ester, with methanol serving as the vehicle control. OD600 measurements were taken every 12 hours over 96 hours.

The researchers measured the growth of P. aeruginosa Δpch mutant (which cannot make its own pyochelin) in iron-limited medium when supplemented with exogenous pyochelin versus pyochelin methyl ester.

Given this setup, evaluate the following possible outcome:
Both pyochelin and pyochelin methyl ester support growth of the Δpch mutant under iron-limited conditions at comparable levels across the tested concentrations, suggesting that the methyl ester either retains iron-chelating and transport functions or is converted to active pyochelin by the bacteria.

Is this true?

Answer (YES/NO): NO